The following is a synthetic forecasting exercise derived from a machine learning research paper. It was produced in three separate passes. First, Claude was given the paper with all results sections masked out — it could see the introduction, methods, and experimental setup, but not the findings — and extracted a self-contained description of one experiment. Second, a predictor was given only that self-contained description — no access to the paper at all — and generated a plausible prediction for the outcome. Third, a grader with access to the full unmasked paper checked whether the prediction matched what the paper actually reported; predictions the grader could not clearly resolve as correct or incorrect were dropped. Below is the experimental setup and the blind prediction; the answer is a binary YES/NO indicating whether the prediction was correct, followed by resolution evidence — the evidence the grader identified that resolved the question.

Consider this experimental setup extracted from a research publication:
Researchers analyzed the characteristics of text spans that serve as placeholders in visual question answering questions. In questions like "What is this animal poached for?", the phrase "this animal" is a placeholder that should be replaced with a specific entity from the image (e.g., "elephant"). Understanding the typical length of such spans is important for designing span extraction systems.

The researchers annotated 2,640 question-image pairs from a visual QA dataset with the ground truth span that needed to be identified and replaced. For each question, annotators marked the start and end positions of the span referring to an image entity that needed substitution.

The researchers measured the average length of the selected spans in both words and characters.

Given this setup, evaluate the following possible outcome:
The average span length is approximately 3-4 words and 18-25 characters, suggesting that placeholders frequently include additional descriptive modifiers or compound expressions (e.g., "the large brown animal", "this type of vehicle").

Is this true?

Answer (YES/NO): NO